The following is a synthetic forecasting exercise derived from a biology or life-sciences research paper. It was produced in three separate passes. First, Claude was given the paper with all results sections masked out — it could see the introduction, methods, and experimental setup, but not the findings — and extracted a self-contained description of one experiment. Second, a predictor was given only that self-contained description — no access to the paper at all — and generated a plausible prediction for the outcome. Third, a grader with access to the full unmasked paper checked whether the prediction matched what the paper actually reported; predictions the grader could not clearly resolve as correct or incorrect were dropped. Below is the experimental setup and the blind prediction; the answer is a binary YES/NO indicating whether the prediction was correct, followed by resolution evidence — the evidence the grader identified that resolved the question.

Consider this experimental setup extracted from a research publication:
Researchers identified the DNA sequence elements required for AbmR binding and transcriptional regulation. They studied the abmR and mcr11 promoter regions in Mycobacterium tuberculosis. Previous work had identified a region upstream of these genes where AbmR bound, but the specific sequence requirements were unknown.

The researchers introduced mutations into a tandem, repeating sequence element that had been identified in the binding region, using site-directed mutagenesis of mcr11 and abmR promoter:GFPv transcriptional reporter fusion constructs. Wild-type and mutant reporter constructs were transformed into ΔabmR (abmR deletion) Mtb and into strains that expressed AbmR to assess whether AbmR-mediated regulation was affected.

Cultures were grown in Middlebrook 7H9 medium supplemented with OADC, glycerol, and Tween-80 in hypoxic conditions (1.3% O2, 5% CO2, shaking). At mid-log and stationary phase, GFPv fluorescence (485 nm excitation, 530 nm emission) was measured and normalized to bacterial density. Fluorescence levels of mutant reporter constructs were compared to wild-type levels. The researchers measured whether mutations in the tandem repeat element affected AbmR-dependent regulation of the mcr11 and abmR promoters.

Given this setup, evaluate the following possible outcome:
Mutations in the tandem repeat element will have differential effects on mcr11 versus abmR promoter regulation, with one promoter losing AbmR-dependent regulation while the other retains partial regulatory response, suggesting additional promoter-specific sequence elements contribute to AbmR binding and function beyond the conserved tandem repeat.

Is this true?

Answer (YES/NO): NO